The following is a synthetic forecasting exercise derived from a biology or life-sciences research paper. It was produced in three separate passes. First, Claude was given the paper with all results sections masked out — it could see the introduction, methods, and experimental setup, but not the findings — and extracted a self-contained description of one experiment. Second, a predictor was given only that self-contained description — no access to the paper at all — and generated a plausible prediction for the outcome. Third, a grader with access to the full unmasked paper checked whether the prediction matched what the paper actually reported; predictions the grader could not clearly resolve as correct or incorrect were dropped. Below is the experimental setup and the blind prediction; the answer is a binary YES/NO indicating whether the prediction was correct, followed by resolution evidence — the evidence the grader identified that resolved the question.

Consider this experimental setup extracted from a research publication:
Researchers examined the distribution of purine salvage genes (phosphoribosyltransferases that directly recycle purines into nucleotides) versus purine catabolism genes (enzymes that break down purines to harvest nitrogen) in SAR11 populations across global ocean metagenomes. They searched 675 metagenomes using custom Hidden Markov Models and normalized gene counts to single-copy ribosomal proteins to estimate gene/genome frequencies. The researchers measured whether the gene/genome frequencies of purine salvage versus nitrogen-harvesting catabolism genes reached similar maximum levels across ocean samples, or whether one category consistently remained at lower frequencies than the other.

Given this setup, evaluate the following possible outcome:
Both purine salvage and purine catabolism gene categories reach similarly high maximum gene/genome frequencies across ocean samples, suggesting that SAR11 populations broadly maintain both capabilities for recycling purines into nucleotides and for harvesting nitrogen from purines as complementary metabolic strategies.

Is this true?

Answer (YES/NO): NO